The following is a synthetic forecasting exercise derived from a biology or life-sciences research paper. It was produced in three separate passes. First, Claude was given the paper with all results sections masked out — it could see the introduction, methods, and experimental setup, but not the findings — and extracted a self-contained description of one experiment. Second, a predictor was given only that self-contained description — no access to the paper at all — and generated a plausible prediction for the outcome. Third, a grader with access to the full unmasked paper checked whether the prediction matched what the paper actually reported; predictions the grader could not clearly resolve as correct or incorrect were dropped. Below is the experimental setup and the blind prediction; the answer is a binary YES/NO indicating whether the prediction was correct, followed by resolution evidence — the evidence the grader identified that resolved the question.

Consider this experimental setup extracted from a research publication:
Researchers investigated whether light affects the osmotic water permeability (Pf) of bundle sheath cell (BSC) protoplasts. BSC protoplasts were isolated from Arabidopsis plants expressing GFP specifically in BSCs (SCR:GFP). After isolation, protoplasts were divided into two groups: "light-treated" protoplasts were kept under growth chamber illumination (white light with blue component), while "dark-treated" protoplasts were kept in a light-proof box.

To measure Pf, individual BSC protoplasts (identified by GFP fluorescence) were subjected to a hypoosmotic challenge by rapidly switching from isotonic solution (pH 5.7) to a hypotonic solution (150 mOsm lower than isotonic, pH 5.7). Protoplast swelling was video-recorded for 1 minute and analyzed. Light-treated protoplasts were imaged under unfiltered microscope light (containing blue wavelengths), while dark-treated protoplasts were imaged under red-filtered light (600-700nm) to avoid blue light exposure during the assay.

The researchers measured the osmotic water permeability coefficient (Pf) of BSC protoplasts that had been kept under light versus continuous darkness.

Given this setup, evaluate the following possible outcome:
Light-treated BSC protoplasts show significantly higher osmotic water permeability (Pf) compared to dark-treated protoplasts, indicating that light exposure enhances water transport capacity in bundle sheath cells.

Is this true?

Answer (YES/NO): YES